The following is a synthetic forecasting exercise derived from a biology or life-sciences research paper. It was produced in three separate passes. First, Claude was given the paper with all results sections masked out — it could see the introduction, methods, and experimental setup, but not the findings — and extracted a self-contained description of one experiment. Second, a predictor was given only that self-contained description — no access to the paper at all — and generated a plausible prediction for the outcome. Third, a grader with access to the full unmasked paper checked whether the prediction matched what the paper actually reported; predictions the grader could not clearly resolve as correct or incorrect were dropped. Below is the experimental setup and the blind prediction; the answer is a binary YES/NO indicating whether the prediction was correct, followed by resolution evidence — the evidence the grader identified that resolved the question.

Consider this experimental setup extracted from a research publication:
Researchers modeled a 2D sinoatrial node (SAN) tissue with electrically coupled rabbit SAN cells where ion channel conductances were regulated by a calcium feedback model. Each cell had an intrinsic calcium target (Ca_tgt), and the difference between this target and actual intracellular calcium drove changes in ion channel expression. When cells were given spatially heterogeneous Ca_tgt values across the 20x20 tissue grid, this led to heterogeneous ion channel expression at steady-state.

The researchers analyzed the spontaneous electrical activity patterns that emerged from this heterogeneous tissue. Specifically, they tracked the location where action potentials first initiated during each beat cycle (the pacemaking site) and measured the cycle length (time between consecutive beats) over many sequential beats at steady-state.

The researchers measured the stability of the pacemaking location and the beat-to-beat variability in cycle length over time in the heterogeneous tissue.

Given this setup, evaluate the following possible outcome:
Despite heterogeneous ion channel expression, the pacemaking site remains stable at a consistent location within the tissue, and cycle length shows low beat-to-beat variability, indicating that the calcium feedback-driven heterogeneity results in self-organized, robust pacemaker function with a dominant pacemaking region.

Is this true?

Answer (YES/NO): NO